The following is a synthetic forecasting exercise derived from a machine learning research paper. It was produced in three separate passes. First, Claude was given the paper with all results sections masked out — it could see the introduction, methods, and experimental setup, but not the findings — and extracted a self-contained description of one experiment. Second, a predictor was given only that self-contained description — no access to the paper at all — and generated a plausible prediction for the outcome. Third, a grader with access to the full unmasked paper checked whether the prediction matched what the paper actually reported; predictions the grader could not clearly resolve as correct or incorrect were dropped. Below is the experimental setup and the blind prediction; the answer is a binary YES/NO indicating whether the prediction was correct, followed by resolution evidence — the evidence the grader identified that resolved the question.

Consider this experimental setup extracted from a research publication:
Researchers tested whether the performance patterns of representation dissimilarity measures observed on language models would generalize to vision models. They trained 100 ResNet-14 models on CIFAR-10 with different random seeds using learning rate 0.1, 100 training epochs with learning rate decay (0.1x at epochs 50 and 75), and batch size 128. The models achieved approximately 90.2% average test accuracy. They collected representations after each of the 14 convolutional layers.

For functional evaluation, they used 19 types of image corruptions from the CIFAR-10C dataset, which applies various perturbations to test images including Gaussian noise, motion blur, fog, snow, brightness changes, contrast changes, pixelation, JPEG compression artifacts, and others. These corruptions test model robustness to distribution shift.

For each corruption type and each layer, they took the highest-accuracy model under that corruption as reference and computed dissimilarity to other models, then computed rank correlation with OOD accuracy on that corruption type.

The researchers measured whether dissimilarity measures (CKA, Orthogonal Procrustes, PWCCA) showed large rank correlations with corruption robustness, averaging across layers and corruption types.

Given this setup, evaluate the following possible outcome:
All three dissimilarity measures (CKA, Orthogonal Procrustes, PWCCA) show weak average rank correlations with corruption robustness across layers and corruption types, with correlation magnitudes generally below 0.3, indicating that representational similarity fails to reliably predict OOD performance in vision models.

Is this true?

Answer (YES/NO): YES